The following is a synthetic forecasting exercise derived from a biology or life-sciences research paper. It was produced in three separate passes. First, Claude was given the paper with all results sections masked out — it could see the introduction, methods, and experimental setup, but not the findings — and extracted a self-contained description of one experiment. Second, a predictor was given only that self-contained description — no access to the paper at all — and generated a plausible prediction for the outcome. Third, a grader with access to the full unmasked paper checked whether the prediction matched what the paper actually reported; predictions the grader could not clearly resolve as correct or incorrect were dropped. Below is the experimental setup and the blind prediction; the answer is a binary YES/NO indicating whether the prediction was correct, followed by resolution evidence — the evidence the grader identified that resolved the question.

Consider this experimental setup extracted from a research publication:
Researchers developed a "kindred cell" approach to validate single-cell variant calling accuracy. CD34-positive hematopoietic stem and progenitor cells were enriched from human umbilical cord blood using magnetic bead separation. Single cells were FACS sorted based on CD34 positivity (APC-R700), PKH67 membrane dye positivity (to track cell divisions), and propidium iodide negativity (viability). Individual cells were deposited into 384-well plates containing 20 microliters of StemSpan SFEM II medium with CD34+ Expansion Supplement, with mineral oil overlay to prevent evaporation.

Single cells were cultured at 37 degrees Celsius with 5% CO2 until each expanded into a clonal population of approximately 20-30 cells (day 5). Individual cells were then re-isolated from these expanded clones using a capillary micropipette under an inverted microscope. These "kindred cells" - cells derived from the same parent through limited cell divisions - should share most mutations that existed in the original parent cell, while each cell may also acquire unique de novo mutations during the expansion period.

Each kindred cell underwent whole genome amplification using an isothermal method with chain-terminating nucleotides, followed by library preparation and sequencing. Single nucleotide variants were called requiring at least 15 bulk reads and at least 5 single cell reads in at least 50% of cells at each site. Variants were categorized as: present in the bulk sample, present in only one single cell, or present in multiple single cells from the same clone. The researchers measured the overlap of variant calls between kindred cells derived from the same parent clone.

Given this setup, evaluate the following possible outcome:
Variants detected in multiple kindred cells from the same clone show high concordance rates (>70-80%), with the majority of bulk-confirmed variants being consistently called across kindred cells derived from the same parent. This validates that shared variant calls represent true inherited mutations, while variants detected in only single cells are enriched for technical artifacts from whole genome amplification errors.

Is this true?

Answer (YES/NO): YES